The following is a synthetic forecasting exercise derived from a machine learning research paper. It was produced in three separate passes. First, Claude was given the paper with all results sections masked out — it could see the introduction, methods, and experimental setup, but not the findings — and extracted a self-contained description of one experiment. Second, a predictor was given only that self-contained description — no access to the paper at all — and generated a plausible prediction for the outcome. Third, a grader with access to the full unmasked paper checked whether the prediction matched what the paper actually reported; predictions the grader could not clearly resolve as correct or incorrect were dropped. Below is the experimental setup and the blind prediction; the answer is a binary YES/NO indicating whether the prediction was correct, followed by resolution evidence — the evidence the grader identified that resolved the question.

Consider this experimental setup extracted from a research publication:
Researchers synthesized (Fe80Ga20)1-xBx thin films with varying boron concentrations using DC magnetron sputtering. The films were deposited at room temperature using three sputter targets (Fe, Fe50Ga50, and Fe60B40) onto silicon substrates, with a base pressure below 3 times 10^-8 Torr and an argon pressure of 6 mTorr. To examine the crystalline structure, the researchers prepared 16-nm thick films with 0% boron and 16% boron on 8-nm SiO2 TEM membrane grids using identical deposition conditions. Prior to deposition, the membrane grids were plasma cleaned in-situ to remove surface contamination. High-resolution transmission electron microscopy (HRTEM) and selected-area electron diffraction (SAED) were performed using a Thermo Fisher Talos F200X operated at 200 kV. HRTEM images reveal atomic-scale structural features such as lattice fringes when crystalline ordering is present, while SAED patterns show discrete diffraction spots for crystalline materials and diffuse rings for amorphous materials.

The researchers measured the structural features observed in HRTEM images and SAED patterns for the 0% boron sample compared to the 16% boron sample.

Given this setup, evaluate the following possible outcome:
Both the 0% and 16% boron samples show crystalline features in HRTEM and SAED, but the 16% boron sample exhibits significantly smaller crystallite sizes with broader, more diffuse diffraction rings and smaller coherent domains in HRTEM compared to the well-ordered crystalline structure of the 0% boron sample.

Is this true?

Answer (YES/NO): NO